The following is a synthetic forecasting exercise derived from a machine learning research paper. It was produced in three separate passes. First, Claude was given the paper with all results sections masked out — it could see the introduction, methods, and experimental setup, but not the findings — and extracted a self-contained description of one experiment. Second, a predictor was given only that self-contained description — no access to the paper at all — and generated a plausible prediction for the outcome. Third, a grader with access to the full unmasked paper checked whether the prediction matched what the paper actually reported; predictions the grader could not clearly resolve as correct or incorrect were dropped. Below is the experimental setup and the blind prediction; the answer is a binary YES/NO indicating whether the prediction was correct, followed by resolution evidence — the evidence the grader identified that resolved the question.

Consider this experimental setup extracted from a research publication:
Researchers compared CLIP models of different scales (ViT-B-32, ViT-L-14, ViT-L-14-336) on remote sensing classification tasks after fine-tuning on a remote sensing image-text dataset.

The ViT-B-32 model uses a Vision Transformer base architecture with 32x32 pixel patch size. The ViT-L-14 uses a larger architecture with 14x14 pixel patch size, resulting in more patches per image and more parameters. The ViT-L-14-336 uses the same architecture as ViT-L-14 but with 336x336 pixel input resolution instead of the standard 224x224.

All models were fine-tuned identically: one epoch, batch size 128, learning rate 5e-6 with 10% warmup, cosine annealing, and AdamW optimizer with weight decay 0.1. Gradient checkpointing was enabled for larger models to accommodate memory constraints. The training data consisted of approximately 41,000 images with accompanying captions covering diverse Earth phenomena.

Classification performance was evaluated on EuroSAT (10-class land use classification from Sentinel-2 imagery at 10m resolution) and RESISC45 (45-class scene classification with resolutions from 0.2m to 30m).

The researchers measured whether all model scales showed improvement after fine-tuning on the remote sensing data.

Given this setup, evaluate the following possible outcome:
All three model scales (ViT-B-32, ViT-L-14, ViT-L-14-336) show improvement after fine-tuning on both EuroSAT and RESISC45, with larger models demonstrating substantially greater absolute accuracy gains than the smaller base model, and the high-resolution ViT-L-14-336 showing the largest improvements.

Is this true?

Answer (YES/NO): NO